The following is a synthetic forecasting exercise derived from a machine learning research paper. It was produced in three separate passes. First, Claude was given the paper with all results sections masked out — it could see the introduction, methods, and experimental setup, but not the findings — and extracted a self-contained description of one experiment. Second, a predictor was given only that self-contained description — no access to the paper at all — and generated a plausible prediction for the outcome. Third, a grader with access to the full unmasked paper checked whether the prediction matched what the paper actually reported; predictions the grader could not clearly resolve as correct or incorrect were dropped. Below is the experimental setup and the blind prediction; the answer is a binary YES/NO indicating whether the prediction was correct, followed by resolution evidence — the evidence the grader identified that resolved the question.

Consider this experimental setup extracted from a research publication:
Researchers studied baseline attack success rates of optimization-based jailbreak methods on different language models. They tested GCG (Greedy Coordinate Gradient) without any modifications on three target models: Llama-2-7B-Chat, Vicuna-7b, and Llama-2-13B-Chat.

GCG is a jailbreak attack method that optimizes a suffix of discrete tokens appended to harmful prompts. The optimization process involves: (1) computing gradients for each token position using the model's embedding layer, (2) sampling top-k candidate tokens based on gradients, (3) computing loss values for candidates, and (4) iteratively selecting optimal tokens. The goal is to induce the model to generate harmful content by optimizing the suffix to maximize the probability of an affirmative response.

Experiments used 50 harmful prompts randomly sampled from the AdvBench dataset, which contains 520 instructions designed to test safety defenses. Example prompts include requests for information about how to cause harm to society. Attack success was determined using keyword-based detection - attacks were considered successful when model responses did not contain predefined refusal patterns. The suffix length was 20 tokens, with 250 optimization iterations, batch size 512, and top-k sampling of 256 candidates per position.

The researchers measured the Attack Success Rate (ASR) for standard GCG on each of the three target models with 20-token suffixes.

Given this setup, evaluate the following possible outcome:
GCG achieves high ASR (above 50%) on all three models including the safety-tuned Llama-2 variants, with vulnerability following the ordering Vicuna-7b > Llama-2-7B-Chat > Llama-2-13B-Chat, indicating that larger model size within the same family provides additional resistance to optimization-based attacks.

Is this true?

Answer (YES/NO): NO